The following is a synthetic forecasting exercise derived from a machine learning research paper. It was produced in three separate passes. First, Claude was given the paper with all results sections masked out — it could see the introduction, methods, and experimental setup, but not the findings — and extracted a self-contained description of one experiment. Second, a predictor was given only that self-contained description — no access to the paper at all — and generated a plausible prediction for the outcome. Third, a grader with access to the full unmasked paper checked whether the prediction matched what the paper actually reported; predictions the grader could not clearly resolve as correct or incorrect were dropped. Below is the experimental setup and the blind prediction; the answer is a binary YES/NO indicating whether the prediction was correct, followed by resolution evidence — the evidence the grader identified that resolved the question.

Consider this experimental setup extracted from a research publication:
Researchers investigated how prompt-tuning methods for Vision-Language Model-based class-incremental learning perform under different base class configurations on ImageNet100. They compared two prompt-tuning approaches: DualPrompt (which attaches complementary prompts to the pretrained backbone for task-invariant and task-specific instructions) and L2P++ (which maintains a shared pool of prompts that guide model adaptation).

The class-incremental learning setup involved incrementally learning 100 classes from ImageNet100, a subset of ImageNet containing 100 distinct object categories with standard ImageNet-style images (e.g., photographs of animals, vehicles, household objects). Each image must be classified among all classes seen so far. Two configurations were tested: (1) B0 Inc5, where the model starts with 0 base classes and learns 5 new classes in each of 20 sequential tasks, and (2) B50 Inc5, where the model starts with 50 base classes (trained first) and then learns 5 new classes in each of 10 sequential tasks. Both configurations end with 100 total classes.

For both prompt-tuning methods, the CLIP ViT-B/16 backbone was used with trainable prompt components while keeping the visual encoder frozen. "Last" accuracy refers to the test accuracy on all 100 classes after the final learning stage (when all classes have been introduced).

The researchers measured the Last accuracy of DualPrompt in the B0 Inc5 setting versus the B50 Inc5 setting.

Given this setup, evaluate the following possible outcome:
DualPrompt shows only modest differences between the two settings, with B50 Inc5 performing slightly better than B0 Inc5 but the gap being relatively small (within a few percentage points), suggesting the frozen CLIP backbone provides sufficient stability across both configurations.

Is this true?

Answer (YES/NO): NO